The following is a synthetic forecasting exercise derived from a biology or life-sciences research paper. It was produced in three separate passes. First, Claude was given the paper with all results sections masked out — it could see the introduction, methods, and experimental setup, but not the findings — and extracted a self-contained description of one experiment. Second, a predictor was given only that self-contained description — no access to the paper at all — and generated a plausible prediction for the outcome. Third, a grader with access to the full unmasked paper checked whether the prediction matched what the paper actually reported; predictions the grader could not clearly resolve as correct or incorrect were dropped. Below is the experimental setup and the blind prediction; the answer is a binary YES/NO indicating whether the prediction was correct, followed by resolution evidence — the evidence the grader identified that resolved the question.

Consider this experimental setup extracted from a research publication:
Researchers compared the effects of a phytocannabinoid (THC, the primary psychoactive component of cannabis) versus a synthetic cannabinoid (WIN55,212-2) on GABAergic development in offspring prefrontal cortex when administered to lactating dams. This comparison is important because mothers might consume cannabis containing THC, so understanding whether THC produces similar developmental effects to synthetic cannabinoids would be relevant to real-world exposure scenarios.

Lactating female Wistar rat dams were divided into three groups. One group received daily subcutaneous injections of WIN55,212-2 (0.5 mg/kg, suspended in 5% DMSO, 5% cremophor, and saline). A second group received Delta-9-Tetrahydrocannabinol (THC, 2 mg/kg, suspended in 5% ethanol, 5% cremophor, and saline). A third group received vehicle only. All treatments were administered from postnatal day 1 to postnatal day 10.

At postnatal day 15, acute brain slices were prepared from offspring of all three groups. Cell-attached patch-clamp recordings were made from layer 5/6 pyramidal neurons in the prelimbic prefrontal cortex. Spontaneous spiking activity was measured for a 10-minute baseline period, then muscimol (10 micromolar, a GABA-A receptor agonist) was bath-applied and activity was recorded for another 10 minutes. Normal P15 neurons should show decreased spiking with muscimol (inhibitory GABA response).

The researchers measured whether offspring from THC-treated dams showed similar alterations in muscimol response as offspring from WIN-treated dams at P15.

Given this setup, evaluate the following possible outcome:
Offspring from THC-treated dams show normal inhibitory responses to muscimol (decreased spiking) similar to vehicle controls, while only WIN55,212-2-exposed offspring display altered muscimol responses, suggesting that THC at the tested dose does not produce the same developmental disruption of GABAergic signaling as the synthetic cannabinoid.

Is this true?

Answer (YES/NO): NO